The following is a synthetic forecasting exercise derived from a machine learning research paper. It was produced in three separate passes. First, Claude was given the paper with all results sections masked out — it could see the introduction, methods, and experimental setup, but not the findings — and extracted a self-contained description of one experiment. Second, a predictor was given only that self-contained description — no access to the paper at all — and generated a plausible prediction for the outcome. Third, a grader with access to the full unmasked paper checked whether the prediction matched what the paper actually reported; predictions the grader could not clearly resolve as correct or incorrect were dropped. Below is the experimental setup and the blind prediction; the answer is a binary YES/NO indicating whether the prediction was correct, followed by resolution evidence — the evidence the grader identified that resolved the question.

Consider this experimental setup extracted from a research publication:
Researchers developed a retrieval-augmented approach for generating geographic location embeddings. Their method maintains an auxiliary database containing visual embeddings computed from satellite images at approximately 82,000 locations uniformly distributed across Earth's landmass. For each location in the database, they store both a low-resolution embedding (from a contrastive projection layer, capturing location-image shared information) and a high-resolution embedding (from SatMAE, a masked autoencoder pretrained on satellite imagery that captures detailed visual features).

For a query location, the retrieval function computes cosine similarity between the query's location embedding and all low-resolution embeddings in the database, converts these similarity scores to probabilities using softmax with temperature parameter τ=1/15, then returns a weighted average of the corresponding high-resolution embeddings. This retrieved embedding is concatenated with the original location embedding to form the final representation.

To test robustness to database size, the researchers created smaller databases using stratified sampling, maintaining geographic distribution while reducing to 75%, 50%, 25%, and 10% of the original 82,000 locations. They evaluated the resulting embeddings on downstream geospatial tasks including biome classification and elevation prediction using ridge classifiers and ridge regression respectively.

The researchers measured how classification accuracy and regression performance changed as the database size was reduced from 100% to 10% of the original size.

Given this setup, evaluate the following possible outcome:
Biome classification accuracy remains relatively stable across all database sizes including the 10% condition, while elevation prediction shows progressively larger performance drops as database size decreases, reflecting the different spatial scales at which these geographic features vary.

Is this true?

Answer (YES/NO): NO